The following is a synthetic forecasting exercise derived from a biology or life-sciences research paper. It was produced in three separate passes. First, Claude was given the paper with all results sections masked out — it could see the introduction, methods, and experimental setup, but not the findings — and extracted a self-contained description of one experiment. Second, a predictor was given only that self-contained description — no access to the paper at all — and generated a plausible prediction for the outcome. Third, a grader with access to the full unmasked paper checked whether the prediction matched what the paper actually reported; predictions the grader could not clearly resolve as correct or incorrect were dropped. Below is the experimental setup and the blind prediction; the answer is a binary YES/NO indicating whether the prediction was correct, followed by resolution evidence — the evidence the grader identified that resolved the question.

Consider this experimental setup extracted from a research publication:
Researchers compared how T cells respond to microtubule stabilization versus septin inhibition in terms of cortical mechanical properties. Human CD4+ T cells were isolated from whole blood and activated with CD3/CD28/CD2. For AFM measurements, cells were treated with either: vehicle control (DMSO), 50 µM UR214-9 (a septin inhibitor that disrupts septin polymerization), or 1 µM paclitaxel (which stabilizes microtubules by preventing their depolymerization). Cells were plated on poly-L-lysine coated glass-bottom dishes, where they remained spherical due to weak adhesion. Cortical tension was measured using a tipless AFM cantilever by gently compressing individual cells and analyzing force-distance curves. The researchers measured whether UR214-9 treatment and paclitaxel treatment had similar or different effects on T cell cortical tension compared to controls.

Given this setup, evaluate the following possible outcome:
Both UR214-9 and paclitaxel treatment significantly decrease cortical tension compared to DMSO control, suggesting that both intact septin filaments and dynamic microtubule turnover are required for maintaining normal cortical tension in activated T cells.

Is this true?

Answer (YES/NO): NO